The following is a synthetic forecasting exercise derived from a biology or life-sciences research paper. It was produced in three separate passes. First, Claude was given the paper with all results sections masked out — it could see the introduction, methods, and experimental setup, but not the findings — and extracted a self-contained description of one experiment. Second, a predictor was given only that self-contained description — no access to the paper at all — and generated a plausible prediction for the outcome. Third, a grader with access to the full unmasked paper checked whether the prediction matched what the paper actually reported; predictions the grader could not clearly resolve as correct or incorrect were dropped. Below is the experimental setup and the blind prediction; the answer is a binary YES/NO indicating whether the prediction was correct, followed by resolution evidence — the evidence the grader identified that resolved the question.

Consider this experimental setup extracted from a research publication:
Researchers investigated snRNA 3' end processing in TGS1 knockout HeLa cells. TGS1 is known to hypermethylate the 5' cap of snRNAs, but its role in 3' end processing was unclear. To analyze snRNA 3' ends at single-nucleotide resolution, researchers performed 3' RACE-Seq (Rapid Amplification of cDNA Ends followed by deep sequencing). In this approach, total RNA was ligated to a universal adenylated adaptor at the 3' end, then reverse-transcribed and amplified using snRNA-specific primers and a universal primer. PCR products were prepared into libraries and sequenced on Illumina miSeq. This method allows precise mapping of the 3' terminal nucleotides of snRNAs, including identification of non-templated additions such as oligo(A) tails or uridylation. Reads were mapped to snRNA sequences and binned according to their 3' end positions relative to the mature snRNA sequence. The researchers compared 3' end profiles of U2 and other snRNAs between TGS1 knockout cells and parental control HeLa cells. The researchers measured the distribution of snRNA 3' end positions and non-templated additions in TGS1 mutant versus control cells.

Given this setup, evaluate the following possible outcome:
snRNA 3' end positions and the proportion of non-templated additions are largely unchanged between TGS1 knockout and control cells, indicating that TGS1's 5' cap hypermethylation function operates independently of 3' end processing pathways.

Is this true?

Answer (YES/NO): NO